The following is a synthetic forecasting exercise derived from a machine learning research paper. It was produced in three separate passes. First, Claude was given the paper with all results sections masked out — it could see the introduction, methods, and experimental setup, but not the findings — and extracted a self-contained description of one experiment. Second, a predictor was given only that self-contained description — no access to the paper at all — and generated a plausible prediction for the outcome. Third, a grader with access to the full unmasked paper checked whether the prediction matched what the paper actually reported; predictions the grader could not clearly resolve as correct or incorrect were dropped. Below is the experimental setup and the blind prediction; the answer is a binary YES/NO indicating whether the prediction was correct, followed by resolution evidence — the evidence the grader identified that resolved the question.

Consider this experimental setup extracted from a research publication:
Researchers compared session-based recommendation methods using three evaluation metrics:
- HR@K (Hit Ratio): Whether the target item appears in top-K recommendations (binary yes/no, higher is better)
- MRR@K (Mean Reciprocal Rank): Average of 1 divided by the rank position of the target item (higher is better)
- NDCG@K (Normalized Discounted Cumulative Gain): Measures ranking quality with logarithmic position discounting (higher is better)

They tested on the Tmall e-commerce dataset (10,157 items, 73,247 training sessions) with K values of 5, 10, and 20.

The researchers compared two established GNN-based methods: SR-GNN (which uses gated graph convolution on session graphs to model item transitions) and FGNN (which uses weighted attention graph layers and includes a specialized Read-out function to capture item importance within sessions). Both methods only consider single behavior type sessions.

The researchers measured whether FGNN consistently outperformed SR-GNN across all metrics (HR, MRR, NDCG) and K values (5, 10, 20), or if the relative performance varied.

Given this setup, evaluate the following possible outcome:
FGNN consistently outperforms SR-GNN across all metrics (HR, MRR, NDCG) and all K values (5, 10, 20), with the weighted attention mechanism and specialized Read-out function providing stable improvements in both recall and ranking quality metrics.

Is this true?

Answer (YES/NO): NO